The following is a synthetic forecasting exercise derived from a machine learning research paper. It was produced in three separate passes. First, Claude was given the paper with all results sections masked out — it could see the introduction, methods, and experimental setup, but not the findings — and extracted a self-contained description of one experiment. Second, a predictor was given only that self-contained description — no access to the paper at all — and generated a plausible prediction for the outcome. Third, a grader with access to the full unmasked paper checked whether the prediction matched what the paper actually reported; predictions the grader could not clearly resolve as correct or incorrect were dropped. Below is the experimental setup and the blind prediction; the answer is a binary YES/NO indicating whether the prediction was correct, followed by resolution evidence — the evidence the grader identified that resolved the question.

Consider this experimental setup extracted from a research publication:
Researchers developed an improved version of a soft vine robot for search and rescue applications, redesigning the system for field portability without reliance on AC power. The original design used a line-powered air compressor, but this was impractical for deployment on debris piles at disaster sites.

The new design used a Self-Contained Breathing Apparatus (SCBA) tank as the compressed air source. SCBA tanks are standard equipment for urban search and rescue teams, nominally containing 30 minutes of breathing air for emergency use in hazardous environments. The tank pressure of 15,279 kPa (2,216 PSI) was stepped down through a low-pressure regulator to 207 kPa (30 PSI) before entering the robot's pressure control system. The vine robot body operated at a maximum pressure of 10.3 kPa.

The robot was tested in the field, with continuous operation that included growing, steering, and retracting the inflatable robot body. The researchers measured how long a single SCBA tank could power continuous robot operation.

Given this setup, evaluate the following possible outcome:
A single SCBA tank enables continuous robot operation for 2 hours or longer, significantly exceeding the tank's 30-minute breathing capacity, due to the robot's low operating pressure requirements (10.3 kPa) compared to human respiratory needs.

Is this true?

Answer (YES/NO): NO